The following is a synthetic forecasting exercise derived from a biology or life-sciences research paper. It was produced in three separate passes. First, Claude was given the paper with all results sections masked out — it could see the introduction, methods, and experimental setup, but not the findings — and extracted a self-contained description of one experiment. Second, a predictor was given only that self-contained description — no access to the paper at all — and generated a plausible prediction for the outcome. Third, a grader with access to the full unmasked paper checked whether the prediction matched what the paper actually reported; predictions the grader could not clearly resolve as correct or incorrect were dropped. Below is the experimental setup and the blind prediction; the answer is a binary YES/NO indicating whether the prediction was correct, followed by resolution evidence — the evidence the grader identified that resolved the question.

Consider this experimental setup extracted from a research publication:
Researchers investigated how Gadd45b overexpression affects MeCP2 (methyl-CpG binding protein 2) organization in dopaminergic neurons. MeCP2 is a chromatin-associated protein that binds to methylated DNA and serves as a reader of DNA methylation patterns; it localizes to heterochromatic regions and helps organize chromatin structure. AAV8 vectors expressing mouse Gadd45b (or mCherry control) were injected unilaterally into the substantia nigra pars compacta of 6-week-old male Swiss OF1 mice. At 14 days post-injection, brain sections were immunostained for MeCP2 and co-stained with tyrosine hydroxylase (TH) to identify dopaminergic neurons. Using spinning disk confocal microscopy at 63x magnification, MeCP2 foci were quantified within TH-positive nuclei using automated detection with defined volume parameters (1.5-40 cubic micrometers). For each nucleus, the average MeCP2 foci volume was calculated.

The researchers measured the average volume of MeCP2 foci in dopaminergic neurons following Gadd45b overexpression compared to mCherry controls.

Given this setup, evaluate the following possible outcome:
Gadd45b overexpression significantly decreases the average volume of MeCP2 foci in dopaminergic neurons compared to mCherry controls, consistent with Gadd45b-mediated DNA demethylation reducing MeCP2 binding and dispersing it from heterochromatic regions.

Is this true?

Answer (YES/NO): NO